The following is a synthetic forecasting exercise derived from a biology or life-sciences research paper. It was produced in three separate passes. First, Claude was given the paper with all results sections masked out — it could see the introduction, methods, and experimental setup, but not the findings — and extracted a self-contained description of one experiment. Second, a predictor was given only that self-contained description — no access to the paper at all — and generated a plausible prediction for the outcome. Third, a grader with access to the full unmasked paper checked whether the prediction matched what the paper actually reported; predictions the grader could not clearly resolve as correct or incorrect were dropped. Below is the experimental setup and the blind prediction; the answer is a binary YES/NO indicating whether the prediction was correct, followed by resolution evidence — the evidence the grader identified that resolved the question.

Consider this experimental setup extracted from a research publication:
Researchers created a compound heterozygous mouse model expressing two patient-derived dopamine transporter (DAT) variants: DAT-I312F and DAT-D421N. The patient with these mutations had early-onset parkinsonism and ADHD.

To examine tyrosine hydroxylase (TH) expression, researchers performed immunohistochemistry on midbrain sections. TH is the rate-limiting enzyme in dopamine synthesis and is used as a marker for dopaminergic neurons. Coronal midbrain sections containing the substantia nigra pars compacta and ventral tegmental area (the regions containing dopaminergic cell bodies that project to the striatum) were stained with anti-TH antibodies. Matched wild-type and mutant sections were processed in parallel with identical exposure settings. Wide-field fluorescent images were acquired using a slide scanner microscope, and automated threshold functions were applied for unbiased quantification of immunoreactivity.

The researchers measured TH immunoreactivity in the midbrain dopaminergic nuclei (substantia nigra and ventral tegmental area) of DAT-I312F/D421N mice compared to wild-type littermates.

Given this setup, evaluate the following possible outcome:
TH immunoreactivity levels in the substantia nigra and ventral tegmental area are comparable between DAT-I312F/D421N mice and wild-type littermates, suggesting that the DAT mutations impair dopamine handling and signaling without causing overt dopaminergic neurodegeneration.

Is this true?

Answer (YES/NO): YES